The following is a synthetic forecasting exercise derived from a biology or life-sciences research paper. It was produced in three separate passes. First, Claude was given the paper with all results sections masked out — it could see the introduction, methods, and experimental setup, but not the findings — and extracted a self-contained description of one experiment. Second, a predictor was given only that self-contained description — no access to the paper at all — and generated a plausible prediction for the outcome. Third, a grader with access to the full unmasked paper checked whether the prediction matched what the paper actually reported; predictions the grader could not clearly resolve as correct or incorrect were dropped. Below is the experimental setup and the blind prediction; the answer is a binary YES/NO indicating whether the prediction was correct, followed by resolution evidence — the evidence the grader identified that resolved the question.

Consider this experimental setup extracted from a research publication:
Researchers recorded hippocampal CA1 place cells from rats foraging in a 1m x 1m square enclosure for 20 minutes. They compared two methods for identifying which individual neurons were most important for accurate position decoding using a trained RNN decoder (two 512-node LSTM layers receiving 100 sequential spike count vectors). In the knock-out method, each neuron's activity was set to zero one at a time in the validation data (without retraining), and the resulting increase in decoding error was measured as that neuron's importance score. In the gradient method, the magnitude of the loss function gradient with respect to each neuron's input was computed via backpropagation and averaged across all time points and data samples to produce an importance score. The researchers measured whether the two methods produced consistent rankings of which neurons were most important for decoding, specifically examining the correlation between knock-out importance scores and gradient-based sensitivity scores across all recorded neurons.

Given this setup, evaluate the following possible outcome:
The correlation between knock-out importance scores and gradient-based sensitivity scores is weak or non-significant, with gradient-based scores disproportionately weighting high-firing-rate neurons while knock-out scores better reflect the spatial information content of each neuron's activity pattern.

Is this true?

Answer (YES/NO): NO